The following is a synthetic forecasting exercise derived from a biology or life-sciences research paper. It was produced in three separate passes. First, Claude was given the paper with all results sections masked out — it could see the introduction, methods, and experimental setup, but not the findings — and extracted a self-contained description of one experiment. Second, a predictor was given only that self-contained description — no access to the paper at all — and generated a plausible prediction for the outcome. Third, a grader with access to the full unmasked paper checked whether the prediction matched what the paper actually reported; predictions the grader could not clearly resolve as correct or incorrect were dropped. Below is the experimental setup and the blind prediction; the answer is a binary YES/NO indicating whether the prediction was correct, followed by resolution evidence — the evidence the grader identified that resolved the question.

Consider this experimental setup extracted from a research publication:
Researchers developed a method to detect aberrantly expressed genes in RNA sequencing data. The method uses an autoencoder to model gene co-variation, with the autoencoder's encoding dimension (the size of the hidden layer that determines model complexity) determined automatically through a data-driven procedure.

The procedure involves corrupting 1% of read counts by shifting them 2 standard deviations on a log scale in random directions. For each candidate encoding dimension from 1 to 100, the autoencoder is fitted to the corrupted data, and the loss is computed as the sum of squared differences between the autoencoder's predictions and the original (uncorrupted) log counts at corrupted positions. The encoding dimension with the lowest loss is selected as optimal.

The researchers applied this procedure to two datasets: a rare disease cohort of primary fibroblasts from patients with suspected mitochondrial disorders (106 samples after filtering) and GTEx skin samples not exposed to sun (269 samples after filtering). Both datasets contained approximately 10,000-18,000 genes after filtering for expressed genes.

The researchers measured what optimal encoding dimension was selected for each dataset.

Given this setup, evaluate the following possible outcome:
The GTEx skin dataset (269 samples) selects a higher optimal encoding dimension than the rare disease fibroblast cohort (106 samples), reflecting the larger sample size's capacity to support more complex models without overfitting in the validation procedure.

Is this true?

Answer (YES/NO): YES